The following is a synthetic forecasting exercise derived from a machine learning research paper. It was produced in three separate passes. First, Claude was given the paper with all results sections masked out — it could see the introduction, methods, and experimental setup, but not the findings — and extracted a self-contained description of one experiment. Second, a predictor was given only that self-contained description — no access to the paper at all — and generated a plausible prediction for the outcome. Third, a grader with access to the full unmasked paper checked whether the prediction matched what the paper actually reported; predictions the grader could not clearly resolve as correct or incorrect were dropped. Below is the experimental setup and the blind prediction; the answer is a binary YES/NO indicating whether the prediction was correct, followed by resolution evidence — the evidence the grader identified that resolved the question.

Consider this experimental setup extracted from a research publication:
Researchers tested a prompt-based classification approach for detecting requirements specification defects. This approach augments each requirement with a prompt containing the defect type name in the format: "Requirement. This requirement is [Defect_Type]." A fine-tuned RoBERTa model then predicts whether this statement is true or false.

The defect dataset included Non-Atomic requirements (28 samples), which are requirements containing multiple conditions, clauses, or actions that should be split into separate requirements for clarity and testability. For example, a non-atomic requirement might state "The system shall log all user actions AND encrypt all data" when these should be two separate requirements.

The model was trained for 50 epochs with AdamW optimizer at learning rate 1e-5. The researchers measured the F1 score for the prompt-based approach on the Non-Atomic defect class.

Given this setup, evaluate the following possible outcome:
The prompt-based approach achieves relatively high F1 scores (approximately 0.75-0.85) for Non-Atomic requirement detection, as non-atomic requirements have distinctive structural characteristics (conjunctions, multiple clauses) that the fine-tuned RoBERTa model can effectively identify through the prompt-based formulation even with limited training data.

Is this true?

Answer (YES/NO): NO